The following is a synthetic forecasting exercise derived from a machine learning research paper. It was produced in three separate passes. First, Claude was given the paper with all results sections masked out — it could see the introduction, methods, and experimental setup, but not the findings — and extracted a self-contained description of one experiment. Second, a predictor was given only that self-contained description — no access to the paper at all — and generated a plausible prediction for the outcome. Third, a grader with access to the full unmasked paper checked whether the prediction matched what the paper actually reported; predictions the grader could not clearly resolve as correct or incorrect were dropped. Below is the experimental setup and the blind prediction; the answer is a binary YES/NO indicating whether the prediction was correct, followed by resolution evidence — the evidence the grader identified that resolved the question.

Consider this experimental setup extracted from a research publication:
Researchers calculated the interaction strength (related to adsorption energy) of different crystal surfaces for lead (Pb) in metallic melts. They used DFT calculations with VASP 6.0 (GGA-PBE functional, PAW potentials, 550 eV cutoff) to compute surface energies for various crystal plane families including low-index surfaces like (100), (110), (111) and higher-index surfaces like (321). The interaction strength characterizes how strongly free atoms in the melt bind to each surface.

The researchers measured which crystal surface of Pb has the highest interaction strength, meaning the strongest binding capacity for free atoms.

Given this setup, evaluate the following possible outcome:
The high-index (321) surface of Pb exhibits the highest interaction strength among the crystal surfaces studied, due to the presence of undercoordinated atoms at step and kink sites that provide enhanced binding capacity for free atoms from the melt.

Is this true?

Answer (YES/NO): YES